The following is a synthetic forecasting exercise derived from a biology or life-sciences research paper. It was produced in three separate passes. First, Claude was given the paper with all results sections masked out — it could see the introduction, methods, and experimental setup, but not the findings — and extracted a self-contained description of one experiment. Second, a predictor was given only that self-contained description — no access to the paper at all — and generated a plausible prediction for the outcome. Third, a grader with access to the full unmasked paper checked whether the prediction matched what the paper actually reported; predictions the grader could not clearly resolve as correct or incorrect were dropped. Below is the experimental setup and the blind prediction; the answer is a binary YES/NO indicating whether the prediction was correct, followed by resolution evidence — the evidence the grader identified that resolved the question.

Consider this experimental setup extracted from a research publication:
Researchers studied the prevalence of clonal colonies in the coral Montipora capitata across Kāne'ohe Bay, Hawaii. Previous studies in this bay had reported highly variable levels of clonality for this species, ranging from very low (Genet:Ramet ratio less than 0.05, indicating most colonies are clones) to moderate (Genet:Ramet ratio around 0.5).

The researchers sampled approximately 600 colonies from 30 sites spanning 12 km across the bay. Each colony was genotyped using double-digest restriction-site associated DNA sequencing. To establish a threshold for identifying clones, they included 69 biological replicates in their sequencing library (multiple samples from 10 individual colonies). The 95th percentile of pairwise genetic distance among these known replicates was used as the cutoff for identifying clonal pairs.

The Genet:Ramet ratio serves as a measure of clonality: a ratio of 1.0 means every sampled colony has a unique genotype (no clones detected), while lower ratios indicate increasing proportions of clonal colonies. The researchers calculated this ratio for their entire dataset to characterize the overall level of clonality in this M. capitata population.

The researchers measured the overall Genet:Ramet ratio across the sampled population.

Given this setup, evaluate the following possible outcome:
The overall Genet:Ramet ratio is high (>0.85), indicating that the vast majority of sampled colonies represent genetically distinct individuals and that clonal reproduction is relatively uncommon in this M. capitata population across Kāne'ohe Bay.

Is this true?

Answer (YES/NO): YES